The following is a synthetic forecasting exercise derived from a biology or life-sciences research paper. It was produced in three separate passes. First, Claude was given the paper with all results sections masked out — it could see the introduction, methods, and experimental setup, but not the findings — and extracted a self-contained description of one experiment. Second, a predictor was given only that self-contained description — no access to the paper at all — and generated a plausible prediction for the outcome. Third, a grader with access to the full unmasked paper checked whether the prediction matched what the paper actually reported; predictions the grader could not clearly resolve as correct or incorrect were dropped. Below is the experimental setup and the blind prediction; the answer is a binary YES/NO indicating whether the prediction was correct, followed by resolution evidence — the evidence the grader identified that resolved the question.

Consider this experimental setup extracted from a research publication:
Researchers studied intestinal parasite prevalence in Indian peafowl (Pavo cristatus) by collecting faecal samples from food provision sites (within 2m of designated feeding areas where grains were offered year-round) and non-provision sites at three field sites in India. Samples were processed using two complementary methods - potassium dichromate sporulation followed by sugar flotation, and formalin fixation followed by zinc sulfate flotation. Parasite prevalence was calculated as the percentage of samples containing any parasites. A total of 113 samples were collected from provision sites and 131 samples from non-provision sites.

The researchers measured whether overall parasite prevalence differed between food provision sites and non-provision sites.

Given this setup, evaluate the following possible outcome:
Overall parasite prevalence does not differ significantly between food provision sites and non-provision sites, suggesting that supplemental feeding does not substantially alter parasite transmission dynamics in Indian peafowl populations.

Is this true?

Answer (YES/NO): NO